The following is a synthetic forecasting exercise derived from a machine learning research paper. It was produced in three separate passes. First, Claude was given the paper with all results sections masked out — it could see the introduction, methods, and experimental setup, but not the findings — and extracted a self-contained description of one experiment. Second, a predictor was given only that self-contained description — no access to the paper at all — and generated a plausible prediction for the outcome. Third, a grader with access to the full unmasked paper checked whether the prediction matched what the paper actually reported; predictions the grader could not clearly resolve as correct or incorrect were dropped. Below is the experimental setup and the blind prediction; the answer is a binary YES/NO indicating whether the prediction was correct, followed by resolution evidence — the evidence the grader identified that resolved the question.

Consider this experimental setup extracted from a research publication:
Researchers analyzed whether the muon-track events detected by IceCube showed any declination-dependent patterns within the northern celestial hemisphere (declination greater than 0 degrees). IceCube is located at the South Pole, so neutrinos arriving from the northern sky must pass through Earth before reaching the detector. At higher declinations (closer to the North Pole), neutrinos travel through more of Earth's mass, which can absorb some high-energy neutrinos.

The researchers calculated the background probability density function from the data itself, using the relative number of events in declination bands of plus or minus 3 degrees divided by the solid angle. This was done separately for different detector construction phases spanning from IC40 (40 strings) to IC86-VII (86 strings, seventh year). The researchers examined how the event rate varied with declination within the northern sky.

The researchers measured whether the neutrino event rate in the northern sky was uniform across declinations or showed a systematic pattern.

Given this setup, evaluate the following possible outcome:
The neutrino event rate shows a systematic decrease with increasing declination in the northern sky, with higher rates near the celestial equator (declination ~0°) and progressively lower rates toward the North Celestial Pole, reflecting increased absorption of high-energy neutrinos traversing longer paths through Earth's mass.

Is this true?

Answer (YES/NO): YES